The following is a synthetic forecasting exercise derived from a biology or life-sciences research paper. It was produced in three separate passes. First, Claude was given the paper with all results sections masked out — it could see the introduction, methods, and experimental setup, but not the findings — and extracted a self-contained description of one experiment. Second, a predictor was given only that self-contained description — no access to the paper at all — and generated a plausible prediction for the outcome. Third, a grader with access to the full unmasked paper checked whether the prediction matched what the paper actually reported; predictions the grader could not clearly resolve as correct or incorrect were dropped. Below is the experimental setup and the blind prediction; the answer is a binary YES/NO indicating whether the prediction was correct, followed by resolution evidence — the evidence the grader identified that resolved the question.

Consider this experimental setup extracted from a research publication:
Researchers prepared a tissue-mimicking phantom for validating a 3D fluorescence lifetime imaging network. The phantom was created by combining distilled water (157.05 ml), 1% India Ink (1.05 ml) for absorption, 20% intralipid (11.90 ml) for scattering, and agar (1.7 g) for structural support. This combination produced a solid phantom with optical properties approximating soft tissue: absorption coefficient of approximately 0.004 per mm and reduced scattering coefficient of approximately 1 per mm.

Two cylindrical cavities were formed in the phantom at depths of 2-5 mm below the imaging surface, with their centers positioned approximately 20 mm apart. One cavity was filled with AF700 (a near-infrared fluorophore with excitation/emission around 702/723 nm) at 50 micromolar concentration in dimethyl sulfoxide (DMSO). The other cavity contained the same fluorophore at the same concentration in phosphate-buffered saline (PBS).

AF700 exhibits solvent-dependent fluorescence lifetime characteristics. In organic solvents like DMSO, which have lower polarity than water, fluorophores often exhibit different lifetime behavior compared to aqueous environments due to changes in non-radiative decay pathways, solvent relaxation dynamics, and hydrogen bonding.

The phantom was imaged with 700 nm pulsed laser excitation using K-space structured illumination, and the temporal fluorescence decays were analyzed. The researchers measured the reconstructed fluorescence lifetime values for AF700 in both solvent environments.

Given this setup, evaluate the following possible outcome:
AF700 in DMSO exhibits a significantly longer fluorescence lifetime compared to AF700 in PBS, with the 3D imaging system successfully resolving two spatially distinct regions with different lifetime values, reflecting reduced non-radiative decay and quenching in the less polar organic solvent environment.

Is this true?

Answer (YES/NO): YES